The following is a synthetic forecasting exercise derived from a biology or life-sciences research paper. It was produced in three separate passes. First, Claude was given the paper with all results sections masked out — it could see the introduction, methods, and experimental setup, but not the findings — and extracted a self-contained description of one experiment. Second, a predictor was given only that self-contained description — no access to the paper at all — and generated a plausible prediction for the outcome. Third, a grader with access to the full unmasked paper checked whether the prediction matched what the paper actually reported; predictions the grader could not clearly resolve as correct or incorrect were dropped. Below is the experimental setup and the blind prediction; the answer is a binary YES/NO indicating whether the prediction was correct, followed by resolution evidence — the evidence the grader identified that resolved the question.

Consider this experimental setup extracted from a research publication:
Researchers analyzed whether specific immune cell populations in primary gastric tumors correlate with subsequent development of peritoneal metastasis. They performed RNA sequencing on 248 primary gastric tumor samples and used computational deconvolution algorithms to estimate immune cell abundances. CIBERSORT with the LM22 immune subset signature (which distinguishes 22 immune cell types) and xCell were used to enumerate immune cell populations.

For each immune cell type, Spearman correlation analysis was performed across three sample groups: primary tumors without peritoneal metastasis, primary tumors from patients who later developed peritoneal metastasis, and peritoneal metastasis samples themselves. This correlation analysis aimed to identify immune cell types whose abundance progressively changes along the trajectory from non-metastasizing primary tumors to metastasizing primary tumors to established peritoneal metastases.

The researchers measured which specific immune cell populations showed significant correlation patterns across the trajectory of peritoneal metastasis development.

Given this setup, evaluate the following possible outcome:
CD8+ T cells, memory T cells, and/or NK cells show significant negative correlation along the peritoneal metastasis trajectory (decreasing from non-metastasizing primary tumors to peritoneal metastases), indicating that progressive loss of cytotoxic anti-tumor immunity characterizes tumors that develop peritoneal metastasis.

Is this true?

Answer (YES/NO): NO